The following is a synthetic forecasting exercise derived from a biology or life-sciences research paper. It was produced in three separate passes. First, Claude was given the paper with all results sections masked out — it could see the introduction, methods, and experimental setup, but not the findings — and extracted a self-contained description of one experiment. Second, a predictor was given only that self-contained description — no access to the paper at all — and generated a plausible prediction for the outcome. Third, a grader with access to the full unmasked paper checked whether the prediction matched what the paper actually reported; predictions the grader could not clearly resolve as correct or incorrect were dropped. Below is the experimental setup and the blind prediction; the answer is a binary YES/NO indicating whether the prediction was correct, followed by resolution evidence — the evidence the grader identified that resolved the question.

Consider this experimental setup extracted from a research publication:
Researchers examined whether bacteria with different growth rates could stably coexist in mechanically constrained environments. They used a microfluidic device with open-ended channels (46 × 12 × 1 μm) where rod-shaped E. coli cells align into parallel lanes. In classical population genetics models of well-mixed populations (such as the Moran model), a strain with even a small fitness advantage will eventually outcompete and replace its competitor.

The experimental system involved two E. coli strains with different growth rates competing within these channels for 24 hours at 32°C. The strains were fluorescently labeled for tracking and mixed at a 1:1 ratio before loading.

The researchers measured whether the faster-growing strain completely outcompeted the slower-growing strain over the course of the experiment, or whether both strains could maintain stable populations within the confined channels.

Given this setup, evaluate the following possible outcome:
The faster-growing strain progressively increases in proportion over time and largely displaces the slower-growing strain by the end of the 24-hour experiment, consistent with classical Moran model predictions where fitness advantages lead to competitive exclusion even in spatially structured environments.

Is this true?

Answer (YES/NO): NO